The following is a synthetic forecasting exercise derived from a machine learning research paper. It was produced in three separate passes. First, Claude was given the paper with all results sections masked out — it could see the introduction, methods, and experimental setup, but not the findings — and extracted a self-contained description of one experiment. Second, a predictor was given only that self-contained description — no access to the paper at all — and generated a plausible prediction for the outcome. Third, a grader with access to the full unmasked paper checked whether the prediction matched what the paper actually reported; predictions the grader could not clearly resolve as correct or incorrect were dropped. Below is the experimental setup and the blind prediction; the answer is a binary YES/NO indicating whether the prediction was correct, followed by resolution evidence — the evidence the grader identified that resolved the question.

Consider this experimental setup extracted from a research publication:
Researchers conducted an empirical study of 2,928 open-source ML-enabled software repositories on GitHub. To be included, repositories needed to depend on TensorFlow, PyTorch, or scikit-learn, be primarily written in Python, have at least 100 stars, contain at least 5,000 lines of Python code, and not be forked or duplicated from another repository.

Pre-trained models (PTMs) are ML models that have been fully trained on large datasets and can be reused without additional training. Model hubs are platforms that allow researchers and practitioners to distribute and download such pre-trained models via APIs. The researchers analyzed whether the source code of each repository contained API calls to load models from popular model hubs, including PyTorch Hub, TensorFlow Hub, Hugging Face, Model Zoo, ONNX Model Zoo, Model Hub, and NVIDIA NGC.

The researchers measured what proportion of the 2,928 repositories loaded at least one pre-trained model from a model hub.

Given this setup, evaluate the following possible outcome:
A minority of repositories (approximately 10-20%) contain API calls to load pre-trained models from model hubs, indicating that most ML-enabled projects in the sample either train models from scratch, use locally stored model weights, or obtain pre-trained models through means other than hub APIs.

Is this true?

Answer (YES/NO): NO